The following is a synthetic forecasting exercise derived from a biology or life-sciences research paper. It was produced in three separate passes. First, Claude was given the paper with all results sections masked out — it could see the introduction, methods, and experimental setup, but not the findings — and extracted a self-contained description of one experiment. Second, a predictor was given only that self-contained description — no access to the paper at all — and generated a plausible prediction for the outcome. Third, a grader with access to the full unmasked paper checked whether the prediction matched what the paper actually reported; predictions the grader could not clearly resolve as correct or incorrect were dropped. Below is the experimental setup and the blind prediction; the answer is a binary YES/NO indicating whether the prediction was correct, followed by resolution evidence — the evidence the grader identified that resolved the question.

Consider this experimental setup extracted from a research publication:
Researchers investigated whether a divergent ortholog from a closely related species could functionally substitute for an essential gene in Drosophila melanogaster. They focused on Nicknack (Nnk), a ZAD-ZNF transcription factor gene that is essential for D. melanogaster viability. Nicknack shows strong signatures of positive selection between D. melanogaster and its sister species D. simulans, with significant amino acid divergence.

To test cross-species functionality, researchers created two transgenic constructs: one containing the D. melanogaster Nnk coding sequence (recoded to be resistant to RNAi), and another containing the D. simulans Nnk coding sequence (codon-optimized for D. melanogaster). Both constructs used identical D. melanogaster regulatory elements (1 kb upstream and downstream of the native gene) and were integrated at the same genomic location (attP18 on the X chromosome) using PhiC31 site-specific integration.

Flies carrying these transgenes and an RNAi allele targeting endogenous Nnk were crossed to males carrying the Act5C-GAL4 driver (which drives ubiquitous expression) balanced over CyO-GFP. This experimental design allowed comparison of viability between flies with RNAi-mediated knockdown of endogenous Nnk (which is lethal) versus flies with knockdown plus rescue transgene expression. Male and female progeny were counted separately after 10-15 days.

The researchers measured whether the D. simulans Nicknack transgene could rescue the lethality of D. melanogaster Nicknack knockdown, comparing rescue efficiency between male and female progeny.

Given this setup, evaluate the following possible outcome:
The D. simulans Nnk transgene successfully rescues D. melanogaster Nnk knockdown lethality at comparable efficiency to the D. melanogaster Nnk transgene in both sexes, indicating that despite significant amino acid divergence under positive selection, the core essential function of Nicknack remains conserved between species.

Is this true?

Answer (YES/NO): NO